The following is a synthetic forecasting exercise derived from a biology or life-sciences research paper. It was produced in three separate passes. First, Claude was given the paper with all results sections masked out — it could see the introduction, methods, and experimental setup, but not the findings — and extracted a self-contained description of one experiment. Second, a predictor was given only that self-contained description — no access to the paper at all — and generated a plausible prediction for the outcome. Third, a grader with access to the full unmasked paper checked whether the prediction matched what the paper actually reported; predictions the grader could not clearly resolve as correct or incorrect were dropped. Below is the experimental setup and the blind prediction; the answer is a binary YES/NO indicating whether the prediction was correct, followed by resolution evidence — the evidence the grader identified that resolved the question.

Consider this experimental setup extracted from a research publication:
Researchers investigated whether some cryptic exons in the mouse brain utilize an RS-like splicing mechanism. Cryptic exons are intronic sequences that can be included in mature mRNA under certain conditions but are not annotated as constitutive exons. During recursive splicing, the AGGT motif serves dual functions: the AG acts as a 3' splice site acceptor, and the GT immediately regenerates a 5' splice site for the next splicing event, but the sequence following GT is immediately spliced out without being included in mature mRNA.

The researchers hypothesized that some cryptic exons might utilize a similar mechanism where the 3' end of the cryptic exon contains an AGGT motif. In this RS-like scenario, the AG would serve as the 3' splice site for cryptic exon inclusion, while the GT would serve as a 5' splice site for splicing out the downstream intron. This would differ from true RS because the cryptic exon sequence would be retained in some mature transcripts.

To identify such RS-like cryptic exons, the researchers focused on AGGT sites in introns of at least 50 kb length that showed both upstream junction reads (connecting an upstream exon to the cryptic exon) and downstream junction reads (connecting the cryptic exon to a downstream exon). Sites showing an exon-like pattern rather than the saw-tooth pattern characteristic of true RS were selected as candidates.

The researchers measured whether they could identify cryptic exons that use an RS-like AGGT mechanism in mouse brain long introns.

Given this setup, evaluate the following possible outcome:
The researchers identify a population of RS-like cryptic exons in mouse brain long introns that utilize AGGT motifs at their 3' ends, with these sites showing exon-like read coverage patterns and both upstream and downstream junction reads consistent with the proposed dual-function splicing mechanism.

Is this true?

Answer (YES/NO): YES